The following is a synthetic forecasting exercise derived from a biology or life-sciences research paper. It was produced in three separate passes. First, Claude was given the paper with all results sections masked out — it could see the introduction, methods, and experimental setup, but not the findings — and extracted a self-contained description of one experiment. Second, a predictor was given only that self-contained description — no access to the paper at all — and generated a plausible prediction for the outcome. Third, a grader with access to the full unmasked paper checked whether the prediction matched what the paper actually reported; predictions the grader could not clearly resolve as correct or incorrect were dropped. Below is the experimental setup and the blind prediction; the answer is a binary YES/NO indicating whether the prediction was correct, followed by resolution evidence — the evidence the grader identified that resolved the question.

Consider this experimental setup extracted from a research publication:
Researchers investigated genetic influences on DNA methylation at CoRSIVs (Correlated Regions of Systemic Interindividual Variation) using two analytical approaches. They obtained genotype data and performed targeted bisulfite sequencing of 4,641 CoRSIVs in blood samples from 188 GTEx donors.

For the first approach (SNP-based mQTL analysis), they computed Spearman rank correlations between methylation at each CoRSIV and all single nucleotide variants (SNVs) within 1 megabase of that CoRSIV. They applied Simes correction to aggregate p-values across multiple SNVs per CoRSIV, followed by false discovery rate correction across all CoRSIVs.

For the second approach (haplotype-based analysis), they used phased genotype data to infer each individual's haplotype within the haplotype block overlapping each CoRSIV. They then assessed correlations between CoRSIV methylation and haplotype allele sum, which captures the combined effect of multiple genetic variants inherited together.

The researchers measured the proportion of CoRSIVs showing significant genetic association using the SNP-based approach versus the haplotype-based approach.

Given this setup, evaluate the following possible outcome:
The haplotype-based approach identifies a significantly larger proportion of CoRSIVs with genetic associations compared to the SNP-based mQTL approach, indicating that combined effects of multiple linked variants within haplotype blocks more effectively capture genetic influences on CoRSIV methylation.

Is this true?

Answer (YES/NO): NO